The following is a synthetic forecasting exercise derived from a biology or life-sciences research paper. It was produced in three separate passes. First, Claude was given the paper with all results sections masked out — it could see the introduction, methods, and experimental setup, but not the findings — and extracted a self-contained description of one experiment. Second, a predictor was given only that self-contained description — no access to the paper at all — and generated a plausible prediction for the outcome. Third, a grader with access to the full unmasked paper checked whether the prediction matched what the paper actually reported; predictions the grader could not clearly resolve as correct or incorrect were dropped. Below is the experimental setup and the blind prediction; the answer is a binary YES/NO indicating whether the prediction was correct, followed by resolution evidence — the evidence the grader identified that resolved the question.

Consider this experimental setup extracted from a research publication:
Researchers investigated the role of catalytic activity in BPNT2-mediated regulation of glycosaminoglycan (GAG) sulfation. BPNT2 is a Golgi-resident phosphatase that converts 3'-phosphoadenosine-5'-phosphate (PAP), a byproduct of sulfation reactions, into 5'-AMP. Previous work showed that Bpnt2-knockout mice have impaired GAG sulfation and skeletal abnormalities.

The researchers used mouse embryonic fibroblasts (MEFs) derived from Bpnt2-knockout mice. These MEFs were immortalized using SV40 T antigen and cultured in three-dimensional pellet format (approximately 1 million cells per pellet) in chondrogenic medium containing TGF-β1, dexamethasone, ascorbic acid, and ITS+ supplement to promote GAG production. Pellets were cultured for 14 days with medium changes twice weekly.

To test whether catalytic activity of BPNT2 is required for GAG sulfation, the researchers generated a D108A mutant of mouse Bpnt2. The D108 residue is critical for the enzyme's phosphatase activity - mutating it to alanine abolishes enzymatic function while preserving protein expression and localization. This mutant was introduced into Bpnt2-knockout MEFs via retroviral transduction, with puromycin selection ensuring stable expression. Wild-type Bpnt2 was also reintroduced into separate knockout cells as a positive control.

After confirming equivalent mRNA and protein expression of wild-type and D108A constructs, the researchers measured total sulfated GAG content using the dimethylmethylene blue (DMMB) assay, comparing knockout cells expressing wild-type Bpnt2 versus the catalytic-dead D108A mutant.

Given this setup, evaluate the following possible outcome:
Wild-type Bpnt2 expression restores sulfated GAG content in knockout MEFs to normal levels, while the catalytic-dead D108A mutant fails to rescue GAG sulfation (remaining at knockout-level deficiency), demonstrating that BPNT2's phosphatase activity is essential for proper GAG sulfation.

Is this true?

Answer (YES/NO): YES